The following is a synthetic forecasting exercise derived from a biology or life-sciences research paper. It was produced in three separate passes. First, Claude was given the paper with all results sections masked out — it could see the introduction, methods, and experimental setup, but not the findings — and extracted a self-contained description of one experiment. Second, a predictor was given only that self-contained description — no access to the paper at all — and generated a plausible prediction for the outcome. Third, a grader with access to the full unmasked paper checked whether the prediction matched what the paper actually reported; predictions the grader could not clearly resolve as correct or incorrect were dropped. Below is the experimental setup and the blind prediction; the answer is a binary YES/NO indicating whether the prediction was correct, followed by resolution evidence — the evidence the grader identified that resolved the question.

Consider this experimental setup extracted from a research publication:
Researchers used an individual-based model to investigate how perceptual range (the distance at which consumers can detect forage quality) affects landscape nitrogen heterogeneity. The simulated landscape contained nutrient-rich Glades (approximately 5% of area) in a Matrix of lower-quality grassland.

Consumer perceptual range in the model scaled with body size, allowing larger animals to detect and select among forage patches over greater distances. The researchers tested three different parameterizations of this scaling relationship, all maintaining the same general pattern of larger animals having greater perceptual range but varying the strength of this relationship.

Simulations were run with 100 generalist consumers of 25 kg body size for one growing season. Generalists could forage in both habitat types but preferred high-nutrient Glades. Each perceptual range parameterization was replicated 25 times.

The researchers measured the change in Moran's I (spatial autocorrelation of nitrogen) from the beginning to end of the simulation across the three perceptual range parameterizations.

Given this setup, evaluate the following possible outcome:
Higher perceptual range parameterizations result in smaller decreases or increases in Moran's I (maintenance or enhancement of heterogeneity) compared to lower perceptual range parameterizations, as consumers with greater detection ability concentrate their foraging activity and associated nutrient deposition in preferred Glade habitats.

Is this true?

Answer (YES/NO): NO